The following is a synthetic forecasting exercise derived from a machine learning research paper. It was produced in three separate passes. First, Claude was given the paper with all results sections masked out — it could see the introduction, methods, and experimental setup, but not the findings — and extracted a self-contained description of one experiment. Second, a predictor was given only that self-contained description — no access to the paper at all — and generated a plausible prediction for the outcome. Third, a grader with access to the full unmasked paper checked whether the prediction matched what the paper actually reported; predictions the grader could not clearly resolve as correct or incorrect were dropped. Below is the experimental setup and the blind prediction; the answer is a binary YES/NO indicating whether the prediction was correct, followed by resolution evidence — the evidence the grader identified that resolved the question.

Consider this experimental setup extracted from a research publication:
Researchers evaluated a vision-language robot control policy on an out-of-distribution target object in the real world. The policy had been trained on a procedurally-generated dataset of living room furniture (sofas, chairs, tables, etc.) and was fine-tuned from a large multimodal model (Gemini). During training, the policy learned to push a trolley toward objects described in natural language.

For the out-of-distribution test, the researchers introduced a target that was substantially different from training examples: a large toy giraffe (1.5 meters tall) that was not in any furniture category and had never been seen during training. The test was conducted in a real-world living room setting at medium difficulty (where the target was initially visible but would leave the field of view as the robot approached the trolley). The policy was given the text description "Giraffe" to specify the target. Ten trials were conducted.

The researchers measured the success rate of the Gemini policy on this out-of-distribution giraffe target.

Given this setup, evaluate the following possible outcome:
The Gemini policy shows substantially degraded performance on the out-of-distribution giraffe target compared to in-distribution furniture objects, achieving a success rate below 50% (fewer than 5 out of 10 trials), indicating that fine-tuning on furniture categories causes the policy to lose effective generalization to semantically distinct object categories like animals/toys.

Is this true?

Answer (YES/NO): NO